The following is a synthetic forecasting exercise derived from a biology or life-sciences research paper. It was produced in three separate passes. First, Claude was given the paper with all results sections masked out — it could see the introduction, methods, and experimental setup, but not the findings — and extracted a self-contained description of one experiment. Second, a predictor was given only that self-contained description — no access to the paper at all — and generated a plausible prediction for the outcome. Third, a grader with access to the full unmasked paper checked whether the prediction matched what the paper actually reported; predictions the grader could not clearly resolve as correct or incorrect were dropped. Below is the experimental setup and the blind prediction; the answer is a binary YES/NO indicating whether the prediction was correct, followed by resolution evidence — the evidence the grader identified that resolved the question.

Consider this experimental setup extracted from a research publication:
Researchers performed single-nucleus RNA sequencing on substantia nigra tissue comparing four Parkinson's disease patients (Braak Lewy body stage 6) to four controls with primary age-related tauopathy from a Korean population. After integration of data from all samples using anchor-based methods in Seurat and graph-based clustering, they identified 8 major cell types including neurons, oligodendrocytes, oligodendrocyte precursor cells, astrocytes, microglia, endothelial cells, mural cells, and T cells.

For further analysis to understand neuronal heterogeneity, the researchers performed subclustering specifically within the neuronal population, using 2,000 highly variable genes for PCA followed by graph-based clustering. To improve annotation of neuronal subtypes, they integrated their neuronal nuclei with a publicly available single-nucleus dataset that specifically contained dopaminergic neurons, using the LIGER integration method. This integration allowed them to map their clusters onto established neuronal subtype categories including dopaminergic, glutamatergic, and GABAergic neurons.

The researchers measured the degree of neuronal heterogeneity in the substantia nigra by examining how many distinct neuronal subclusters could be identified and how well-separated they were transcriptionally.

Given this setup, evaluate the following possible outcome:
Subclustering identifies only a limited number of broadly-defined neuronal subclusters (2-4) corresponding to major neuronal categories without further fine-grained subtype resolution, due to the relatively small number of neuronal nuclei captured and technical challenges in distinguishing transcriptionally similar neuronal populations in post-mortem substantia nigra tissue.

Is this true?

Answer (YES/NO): NO